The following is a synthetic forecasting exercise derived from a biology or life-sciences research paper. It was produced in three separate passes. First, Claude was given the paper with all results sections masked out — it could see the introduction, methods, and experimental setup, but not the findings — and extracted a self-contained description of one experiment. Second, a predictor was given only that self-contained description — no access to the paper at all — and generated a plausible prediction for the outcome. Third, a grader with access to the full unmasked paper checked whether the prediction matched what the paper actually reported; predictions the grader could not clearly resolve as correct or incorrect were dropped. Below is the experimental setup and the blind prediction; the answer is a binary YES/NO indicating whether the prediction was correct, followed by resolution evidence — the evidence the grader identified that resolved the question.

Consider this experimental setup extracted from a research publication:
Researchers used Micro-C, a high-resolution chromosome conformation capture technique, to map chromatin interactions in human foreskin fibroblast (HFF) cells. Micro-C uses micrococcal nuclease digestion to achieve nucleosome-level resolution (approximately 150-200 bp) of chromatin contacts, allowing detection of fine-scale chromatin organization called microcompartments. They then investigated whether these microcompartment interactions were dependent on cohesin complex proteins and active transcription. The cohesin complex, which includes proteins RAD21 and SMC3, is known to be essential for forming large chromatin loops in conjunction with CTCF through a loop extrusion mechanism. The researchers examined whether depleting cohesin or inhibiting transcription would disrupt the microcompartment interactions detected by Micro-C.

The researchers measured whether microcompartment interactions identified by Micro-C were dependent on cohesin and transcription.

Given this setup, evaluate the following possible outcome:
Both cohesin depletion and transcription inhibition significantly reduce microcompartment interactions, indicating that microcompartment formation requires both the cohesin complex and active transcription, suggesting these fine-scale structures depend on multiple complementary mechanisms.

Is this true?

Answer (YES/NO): NO